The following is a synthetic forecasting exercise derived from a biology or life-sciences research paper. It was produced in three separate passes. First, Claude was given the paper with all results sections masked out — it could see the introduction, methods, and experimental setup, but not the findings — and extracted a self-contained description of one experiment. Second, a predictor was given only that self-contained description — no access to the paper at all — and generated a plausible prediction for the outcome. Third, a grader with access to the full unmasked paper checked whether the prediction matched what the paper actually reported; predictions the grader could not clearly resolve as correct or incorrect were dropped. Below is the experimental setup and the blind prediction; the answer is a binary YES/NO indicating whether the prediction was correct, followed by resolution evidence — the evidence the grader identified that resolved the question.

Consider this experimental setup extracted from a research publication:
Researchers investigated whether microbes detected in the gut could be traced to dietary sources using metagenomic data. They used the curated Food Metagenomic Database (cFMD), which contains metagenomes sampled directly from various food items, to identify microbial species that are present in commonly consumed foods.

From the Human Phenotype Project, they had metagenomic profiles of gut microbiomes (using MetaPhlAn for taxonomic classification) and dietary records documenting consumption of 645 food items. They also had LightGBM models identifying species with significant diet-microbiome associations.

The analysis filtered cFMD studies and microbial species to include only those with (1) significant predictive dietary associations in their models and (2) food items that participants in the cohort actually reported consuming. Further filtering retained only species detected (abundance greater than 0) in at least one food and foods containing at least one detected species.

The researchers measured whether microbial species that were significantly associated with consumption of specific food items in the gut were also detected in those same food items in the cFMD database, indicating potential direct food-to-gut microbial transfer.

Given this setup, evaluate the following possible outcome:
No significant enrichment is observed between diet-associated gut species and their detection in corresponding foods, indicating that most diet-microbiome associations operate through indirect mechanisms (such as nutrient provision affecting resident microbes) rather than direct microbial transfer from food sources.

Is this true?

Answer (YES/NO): NO